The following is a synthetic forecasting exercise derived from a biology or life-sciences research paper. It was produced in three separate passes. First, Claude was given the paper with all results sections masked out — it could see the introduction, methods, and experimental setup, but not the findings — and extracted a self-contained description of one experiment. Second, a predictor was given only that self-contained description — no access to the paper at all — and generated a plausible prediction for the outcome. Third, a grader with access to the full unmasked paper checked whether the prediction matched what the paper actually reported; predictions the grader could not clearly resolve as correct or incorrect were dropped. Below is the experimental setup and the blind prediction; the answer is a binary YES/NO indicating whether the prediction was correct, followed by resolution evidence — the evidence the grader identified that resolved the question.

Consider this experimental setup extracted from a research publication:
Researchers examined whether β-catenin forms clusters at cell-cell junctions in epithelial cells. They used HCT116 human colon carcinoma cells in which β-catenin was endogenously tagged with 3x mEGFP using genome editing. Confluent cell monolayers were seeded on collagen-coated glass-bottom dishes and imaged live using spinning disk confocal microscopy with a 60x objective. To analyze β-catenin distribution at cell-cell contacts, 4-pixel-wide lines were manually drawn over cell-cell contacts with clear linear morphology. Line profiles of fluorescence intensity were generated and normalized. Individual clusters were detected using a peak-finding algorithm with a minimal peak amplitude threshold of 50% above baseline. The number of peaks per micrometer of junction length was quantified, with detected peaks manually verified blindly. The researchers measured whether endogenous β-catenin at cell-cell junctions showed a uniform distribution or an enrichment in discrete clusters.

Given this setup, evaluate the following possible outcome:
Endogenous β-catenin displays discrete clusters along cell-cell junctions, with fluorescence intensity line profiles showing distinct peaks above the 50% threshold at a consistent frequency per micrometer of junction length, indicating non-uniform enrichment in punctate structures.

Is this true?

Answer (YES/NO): YES